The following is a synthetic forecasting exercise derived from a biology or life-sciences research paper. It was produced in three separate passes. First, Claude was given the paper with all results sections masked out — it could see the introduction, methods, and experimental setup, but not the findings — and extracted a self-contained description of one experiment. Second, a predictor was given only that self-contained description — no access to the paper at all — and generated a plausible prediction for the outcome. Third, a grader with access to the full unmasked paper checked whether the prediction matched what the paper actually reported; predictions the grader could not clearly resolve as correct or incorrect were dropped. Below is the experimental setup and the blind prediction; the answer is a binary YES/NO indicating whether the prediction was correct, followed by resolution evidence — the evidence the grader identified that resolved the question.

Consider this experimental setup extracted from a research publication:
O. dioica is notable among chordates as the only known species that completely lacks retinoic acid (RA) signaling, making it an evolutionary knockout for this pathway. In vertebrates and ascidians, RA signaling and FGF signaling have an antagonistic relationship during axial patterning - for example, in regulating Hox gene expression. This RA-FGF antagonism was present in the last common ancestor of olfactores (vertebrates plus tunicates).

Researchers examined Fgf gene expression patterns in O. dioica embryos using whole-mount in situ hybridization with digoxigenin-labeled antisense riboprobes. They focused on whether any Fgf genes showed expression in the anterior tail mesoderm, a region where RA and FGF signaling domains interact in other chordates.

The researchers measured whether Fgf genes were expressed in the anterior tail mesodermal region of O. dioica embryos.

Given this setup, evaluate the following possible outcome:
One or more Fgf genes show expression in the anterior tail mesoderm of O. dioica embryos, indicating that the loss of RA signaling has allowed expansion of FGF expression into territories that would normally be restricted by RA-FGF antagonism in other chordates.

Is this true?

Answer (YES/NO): YES